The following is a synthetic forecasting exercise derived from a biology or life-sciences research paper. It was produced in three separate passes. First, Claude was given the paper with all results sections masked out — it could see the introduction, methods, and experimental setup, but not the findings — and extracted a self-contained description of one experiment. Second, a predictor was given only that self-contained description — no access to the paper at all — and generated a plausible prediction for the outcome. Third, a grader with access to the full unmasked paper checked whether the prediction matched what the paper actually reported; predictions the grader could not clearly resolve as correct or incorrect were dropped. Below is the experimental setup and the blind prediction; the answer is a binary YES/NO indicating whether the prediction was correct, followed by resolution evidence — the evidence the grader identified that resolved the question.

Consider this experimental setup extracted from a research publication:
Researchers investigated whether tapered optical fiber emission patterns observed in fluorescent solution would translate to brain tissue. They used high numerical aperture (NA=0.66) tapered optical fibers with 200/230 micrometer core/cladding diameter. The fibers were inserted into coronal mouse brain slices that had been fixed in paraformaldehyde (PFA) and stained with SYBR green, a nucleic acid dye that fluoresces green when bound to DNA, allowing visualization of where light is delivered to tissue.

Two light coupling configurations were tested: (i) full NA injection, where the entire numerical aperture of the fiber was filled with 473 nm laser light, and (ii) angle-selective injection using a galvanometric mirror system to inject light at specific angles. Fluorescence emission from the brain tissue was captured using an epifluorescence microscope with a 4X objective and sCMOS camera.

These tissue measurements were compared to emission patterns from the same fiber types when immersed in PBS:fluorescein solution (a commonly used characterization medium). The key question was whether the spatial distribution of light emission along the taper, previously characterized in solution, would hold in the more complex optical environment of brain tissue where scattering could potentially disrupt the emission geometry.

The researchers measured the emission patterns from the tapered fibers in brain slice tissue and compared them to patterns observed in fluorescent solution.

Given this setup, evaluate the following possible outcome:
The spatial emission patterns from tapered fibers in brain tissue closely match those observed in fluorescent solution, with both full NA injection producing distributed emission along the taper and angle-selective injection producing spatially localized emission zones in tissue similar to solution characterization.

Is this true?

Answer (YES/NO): YES